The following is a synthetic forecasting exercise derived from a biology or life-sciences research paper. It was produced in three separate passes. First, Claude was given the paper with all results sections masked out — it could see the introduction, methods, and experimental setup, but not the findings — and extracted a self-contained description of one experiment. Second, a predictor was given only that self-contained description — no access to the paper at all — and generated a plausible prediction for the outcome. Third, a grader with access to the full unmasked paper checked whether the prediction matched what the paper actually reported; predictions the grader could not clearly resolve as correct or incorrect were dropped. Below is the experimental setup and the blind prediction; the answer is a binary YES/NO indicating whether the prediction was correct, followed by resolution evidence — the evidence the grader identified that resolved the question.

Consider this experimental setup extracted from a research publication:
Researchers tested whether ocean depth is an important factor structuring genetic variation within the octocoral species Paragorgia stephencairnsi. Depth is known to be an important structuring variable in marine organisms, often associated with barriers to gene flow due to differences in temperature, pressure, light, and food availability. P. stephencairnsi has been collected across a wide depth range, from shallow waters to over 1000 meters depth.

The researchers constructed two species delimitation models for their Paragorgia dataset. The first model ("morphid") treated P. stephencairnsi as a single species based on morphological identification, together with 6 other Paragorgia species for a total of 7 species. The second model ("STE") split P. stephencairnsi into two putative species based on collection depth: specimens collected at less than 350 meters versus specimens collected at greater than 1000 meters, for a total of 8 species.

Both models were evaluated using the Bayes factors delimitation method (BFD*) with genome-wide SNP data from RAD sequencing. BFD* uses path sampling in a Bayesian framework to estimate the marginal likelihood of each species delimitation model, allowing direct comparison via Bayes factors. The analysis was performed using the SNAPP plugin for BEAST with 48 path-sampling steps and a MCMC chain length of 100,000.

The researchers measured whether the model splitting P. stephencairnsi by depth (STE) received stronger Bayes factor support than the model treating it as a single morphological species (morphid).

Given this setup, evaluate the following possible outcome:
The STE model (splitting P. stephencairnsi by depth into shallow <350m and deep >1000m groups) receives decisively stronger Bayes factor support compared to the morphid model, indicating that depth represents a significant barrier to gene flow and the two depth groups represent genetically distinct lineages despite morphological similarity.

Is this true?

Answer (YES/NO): YES